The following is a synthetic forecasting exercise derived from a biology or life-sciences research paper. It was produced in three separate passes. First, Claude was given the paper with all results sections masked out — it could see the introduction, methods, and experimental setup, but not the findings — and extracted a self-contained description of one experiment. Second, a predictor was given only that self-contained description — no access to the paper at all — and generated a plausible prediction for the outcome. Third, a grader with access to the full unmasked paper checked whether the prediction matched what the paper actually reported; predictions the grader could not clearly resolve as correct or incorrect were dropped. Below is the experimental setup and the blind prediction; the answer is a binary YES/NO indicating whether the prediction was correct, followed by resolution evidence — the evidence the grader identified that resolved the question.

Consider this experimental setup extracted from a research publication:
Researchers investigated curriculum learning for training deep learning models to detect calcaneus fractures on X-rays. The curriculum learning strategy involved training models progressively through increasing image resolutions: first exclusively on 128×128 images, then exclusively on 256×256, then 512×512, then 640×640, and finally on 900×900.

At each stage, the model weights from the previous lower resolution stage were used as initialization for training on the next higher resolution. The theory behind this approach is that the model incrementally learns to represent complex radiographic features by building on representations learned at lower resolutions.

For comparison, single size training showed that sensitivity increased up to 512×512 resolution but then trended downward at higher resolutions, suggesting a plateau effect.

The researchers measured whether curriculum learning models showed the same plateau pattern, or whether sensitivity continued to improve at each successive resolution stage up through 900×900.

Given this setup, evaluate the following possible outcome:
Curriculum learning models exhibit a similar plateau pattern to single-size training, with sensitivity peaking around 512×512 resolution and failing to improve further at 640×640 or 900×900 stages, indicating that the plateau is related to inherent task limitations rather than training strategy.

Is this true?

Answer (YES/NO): NO